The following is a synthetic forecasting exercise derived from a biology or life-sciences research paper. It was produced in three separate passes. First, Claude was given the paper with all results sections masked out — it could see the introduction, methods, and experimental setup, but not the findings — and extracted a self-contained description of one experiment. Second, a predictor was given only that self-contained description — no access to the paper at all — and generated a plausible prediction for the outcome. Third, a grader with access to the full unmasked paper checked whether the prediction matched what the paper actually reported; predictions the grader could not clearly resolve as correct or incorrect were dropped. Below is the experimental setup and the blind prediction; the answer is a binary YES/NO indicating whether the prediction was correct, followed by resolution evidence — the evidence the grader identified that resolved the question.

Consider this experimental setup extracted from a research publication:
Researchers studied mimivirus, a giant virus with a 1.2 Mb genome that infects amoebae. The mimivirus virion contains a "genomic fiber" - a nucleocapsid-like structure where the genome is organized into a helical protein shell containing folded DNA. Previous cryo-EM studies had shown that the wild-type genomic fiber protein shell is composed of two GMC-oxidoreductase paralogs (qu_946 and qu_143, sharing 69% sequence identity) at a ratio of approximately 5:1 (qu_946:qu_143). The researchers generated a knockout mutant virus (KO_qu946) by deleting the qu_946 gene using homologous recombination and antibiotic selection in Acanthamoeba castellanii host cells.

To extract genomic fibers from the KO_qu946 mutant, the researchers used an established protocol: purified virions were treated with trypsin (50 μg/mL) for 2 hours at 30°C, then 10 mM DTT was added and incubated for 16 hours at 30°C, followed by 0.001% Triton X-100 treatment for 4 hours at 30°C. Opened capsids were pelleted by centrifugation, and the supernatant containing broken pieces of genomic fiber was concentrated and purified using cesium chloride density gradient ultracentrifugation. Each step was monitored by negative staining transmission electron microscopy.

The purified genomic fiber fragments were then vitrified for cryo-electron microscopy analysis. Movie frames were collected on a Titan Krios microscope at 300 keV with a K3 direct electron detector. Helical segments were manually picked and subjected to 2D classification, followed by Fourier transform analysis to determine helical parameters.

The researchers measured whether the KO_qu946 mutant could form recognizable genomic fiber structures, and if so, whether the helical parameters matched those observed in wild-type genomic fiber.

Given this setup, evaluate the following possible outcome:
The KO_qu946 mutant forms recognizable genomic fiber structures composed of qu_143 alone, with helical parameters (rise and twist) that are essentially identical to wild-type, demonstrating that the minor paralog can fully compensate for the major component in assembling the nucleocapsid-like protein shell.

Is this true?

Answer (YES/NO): YES